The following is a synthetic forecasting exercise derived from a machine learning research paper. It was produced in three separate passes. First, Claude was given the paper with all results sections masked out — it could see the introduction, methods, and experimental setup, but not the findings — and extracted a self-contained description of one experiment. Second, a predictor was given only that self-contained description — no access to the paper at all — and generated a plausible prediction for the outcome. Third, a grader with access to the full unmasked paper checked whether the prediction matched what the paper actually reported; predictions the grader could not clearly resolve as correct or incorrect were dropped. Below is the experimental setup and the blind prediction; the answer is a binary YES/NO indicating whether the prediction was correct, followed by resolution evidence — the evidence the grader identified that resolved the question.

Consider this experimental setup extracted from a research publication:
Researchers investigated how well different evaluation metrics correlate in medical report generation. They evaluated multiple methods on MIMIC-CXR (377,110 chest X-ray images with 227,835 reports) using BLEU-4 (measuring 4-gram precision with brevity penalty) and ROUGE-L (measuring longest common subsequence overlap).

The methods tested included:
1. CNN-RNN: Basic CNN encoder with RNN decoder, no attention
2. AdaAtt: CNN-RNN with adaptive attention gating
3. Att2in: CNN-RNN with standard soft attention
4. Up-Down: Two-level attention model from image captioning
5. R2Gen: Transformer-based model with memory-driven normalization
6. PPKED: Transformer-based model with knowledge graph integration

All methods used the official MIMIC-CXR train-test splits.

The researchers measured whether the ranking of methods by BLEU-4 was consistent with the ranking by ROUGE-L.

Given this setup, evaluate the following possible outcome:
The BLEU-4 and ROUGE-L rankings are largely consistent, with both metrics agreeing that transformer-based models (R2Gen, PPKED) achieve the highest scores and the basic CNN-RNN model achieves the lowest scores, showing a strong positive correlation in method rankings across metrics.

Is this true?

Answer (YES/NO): YES